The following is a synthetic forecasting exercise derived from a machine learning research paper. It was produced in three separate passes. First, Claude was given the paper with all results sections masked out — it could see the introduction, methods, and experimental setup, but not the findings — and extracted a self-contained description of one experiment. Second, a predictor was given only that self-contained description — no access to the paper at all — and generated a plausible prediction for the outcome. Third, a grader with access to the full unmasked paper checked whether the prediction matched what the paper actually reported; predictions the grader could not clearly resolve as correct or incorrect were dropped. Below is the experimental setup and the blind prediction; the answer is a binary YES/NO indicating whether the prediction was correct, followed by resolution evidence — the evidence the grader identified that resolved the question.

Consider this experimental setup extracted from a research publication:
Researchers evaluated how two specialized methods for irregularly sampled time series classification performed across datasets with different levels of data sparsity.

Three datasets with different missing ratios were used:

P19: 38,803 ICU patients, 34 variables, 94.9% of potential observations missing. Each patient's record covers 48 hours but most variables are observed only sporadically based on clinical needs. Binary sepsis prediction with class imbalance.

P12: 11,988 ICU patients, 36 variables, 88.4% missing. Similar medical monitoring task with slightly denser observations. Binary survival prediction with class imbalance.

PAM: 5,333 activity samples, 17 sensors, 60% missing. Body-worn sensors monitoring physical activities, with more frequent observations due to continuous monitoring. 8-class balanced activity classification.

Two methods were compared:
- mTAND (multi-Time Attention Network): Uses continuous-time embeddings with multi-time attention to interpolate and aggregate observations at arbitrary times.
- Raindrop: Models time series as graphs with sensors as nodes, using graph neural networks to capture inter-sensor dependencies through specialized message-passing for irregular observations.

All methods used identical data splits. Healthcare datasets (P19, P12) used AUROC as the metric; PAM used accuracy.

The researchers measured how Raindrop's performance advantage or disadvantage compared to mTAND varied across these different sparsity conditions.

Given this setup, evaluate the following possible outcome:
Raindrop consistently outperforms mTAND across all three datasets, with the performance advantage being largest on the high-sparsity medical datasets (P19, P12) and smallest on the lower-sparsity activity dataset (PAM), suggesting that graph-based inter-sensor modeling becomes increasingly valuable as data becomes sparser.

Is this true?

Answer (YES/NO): NO